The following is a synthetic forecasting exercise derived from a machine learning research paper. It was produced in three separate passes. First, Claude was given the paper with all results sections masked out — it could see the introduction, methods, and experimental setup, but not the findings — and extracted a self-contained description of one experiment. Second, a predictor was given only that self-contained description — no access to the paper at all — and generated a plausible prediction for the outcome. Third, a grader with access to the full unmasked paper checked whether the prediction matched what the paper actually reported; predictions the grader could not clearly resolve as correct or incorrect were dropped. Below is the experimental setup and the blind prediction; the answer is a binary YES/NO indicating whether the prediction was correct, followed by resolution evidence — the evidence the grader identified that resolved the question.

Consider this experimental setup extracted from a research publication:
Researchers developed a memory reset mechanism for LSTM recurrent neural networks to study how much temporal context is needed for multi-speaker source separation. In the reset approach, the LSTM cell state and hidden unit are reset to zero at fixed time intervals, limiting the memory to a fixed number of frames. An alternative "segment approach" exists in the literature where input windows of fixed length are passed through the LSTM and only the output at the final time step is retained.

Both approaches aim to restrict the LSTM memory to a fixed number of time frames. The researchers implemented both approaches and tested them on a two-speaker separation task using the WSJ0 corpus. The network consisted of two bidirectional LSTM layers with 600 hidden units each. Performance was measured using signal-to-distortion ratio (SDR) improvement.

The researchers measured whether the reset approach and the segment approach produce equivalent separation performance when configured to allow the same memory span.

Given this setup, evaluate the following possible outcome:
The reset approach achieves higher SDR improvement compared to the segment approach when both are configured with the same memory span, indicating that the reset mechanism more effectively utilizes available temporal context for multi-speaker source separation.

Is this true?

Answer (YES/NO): NO